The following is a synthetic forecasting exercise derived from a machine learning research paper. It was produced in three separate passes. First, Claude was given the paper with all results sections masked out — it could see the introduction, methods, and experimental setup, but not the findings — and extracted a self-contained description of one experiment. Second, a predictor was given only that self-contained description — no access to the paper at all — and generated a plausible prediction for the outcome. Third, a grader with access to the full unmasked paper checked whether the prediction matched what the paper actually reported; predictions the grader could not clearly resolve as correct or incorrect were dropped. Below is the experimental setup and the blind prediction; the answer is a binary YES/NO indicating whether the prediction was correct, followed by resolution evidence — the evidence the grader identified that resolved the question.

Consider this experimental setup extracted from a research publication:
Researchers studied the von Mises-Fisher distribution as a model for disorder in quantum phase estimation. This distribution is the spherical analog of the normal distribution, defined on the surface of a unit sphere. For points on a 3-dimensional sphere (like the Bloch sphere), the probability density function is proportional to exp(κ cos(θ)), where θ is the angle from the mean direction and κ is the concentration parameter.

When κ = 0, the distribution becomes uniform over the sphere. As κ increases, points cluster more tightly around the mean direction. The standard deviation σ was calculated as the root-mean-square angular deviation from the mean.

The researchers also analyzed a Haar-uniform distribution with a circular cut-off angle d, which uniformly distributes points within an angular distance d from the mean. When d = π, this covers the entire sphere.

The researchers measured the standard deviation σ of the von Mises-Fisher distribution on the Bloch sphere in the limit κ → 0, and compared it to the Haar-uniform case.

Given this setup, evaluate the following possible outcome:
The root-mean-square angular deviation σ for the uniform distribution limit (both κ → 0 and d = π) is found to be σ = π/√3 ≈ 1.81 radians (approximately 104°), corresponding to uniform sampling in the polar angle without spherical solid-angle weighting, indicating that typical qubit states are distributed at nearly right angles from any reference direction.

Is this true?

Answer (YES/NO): NO